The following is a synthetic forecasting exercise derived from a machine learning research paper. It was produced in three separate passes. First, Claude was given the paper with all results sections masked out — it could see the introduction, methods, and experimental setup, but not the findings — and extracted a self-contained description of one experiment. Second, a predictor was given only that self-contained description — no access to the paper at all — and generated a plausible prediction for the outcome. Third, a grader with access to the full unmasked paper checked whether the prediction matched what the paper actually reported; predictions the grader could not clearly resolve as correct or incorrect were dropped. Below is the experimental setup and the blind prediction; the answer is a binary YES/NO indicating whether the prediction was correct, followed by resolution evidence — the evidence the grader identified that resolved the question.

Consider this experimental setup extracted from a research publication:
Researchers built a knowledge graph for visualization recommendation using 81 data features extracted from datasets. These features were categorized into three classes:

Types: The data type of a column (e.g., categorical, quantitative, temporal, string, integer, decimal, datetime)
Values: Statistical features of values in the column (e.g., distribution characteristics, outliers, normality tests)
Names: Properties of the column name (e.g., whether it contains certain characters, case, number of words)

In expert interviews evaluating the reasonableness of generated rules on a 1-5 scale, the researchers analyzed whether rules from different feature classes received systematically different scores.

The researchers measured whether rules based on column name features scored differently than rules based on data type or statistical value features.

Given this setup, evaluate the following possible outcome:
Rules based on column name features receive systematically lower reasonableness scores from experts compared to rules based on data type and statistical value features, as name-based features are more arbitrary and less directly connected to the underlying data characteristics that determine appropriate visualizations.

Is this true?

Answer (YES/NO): YES